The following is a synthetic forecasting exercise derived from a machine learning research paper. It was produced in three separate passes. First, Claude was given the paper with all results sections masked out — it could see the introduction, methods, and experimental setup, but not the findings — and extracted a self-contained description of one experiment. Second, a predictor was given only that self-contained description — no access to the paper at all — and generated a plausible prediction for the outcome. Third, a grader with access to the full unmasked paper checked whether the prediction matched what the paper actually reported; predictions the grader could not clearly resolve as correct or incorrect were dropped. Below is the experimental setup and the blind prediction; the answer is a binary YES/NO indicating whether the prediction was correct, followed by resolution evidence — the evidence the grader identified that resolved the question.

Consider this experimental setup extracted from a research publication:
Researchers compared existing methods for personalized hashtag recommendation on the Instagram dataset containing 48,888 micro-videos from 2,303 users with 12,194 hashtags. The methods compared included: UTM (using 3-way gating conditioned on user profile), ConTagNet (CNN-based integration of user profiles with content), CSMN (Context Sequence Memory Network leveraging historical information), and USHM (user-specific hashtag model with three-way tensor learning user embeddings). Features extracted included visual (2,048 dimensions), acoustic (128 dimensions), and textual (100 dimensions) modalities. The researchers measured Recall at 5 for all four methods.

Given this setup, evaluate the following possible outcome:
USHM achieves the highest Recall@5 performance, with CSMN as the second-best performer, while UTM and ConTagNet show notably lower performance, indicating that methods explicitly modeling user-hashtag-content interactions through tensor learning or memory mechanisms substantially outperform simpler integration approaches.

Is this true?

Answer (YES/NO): YES